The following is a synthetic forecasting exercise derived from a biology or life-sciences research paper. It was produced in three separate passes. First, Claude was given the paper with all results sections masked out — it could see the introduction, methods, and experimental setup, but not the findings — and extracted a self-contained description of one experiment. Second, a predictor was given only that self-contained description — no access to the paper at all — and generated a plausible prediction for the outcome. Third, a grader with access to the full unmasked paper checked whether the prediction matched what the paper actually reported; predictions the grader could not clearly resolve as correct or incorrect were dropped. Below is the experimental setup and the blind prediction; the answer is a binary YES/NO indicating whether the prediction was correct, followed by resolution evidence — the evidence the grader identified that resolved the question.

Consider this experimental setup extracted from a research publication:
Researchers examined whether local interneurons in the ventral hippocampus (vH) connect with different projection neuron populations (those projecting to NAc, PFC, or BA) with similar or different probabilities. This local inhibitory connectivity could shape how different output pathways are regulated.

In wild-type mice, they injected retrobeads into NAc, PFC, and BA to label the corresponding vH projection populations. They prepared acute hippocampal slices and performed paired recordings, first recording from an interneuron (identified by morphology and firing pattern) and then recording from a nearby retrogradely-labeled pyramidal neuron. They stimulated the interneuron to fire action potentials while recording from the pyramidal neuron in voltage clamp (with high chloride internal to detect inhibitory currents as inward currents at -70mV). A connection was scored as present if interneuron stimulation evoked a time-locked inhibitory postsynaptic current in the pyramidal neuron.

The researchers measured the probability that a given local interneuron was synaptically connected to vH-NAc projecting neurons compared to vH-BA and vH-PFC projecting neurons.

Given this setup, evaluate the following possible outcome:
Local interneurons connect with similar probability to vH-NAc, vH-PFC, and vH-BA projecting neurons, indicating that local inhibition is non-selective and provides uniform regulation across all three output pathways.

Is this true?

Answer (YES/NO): NO